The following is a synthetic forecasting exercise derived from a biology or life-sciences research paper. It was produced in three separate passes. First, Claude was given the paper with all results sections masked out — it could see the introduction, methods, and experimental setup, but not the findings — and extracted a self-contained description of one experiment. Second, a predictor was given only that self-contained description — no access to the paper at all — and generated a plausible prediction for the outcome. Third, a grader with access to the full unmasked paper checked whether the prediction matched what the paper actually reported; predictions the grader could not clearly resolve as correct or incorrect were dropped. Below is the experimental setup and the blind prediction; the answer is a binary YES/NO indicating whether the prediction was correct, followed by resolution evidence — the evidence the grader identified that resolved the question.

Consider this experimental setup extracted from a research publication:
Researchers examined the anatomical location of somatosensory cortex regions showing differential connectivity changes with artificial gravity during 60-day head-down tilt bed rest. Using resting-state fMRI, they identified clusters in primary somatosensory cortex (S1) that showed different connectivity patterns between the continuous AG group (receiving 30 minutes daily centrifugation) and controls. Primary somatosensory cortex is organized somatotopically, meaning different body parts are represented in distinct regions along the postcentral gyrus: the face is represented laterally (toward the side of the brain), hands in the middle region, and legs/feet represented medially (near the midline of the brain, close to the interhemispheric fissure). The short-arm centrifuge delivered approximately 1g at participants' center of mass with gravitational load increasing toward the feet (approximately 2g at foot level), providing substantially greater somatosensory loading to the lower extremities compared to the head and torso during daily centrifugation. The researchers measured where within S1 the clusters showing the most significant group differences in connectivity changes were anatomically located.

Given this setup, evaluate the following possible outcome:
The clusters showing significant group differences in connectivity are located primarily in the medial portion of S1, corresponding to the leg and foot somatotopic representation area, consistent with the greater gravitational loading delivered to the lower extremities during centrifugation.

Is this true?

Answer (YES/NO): YES